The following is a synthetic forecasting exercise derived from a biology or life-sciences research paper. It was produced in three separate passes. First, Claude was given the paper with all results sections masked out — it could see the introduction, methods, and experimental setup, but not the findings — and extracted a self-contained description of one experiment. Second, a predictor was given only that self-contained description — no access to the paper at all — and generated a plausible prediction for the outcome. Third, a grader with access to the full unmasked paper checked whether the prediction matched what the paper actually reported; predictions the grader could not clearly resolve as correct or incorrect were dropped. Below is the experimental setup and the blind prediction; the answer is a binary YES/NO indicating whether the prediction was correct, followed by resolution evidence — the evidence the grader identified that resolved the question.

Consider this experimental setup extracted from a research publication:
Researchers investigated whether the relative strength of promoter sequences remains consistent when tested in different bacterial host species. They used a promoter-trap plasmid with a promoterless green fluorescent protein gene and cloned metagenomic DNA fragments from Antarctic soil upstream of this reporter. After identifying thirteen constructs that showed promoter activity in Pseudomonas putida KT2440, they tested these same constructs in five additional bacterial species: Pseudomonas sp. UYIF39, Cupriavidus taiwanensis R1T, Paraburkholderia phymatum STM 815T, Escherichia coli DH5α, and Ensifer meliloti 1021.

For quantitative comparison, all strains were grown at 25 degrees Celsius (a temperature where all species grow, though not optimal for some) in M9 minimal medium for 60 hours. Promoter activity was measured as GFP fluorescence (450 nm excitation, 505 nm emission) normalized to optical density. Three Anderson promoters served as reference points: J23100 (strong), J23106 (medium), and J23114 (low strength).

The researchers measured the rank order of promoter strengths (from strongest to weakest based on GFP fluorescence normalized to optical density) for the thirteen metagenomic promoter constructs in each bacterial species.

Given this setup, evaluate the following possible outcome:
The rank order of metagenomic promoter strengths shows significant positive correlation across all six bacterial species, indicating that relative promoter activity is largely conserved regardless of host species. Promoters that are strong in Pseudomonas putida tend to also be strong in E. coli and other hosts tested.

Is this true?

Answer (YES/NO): NO